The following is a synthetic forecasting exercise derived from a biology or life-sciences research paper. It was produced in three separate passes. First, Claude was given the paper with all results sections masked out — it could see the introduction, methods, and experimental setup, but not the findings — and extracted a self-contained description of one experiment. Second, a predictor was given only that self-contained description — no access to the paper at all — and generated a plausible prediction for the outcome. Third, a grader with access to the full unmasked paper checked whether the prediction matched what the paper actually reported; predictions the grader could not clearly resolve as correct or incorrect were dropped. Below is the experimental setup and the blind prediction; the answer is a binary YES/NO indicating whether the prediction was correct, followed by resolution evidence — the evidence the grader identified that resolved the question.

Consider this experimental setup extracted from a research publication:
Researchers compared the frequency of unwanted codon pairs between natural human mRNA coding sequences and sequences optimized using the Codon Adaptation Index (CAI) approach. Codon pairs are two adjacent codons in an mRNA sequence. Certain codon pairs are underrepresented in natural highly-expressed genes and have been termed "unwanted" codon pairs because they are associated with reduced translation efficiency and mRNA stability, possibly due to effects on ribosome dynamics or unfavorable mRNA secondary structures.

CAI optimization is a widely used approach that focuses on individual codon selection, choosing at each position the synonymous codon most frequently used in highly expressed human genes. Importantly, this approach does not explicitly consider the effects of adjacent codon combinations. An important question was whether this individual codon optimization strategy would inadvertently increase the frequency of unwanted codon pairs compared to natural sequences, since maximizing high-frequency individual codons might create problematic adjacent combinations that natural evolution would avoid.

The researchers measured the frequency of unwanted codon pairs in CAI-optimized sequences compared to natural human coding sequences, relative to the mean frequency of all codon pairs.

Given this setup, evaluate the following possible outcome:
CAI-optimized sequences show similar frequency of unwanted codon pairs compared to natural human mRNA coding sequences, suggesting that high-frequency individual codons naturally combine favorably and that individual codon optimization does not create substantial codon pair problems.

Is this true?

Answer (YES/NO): NO